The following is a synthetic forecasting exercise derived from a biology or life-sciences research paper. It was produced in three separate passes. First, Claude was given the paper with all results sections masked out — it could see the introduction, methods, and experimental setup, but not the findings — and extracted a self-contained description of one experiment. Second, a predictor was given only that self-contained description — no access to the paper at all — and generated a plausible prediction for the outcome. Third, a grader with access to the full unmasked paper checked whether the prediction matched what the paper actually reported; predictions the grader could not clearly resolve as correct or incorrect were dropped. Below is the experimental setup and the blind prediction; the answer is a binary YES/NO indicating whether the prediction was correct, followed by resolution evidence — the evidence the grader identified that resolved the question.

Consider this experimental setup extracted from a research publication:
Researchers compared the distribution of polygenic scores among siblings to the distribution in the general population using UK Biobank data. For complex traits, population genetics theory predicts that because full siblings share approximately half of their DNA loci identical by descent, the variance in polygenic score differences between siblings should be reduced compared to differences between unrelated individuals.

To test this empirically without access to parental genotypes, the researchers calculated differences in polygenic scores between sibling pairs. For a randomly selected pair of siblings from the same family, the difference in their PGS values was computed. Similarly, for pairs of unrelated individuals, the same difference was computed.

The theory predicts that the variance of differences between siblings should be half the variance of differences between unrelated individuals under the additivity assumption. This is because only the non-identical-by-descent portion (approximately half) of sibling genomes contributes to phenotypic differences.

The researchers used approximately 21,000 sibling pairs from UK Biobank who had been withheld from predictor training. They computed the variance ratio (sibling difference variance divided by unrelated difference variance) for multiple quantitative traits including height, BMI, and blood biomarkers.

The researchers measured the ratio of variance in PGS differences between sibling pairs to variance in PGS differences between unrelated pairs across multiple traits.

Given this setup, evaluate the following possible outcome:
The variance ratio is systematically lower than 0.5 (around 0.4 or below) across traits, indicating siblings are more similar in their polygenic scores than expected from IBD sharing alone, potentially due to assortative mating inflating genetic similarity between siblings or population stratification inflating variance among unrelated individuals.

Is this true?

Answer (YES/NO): NO